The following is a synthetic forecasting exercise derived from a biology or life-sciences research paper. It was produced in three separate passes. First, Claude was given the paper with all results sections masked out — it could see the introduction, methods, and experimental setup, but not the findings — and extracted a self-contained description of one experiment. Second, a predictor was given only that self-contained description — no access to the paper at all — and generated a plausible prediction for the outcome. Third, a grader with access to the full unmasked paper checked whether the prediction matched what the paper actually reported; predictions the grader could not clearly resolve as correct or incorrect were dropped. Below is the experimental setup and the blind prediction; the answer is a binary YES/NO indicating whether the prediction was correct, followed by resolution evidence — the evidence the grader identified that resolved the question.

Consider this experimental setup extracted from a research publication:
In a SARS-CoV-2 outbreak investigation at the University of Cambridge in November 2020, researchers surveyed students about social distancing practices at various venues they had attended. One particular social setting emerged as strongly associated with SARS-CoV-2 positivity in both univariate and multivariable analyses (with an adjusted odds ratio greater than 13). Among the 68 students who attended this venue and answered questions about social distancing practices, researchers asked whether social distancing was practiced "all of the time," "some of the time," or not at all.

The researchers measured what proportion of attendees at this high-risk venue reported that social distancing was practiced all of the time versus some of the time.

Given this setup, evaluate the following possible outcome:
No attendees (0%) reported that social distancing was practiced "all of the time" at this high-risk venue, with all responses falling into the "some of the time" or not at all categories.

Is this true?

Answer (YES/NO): NO